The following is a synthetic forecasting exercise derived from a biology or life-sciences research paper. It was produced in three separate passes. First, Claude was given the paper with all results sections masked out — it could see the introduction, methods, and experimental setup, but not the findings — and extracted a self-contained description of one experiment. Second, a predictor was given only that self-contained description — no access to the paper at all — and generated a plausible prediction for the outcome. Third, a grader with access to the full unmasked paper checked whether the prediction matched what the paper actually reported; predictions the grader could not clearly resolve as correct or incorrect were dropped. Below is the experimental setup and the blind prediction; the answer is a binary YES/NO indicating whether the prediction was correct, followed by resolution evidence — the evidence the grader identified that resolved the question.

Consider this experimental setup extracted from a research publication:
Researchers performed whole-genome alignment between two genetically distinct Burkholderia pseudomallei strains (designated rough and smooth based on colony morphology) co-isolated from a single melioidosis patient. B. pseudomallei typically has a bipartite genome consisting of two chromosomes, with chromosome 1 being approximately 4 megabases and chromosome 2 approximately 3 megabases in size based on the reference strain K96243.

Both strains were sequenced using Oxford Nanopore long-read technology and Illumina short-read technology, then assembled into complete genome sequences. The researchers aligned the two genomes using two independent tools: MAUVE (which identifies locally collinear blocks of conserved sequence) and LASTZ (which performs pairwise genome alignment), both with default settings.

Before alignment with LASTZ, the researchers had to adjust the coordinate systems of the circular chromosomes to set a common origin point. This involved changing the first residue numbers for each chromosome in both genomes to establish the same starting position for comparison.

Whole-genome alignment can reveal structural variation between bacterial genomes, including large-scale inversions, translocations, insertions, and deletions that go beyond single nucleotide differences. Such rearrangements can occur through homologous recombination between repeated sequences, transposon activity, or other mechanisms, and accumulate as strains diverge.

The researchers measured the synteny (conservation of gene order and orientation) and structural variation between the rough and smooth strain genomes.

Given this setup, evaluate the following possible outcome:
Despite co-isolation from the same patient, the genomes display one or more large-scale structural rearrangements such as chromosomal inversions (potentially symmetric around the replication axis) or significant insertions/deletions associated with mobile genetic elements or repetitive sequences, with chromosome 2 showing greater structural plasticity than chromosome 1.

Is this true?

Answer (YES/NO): YES